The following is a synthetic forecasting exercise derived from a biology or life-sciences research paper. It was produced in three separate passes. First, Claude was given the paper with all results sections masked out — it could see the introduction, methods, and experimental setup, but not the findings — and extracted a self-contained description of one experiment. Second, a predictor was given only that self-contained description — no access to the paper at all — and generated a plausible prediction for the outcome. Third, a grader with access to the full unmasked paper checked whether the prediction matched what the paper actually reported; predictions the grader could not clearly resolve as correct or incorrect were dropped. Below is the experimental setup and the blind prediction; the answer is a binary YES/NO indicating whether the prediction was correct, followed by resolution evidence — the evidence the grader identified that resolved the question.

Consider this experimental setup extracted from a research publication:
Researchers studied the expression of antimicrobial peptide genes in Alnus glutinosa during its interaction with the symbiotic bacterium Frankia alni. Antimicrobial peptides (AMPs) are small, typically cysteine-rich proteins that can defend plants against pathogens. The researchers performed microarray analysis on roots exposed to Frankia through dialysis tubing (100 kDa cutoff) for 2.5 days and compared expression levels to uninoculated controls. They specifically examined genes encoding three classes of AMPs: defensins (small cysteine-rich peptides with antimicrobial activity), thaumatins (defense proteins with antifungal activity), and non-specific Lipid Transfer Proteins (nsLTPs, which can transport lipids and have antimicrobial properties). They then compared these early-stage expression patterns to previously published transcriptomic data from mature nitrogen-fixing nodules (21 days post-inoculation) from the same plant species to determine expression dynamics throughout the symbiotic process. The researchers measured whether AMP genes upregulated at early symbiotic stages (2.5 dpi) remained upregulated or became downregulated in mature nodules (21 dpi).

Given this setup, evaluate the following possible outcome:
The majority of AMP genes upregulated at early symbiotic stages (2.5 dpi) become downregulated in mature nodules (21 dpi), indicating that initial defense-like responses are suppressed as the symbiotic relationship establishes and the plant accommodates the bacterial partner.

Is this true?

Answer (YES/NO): NO